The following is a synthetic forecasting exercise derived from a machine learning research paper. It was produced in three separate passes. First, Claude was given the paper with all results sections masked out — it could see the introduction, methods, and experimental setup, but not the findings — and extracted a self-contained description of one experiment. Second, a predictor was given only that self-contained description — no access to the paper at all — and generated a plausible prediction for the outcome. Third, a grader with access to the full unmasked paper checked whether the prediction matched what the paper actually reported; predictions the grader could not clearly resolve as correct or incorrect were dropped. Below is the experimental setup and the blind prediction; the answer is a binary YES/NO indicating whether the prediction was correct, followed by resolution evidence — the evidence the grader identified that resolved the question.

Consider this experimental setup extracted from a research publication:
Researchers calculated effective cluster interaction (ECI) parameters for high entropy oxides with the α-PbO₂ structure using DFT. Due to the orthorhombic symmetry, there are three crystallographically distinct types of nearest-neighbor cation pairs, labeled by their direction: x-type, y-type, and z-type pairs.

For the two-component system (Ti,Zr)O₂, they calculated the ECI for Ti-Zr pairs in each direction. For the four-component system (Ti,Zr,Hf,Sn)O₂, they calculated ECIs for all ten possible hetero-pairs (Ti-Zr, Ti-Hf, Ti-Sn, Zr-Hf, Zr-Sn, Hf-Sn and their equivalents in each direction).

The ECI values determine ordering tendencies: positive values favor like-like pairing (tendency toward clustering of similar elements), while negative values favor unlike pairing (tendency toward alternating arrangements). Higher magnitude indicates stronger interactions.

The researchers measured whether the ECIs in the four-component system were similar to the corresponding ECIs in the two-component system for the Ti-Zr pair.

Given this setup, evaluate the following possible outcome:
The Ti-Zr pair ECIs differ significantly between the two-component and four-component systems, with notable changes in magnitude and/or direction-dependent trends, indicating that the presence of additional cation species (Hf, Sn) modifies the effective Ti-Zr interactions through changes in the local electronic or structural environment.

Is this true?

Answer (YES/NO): NO